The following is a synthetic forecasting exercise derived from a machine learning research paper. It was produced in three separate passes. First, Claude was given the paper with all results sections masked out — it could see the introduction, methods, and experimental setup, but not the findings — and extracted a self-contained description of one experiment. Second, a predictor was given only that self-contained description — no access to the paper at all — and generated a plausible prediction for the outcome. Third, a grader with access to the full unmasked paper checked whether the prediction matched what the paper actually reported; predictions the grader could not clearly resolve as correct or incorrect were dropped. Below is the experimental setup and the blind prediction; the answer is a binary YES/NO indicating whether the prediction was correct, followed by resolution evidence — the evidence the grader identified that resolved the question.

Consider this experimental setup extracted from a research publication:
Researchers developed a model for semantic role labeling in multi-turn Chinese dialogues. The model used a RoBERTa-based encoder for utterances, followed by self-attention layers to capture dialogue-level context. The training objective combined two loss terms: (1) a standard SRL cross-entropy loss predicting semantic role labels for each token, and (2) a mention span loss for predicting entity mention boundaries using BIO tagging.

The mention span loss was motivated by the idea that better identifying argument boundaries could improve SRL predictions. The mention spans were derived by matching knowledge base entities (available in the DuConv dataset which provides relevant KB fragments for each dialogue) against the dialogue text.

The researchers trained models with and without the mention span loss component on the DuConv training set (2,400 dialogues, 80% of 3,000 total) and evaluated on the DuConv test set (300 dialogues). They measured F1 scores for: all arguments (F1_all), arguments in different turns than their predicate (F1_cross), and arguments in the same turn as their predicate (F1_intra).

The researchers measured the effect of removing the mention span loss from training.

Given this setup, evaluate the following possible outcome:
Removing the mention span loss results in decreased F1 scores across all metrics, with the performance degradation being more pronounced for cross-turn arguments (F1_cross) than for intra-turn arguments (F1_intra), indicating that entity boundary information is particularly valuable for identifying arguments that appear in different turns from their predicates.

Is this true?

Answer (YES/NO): NO